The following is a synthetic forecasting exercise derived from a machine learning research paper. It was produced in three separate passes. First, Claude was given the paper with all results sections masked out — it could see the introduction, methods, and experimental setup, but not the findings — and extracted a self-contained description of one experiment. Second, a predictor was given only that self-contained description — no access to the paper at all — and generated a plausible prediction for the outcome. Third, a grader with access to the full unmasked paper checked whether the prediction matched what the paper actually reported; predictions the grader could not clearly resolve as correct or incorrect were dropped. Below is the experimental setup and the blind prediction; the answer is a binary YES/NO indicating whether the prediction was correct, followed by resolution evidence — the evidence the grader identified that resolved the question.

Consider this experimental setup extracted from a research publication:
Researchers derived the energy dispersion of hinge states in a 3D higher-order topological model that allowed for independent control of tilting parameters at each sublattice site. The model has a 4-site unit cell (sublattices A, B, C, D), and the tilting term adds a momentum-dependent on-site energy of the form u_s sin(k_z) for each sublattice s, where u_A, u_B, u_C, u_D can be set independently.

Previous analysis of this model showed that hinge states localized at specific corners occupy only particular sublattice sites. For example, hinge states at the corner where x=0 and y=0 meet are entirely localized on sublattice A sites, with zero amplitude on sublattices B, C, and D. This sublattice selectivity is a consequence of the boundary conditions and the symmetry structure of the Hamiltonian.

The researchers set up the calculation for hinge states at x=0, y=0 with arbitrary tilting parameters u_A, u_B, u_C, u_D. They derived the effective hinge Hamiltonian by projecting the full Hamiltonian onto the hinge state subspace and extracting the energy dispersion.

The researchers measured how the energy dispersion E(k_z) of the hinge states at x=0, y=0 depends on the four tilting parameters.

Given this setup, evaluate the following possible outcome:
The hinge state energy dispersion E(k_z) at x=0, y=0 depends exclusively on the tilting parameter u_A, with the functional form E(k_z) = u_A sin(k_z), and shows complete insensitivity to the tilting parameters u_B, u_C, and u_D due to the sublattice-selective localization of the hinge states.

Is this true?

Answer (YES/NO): YES